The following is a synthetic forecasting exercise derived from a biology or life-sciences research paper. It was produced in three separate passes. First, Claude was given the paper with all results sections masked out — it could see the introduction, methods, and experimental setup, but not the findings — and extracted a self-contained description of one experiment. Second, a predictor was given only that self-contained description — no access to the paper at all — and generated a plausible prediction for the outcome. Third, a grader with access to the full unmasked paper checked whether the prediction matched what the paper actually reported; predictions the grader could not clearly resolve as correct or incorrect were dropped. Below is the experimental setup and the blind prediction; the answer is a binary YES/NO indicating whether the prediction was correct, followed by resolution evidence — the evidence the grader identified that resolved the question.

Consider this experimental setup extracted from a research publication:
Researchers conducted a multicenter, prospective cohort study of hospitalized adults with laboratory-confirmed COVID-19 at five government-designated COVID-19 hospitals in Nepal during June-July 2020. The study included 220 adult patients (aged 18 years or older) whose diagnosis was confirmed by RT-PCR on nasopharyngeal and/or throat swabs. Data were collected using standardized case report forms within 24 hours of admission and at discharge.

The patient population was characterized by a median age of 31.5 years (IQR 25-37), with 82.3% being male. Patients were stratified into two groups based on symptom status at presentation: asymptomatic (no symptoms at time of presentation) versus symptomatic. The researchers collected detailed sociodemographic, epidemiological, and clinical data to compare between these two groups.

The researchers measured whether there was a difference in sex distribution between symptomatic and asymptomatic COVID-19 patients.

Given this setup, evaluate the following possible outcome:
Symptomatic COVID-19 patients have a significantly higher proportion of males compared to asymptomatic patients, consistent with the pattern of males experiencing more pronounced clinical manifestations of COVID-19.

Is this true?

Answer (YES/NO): NO